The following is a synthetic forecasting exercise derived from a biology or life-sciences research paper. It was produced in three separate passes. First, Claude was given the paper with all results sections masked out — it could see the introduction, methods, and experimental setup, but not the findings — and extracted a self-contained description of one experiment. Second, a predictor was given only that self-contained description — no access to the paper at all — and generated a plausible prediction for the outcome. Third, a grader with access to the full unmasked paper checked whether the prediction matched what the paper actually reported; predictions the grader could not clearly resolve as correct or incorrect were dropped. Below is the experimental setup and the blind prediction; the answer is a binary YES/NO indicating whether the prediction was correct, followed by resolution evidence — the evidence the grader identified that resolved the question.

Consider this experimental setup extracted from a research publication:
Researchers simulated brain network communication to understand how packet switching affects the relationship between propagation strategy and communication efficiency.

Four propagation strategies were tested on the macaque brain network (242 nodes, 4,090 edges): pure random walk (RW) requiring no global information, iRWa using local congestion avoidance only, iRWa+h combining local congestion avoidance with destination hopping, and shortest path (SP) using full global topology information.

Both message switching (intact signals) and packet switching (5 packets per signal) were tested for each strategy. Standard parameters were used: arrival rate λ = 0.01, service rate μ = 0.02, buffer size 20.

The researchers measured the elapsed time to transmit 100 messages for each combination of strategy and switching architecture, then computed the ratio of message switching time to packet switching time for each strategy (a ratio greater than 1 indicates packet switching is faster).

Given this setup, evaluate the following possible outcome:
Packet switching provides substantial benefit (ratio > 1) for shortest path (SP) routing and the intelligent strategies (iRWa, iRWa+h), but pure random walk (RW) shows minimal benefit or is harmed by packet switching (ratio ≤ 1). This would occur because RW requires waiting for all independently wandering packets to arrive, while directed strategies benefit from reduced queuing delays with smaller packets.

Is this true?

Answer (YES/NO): NO